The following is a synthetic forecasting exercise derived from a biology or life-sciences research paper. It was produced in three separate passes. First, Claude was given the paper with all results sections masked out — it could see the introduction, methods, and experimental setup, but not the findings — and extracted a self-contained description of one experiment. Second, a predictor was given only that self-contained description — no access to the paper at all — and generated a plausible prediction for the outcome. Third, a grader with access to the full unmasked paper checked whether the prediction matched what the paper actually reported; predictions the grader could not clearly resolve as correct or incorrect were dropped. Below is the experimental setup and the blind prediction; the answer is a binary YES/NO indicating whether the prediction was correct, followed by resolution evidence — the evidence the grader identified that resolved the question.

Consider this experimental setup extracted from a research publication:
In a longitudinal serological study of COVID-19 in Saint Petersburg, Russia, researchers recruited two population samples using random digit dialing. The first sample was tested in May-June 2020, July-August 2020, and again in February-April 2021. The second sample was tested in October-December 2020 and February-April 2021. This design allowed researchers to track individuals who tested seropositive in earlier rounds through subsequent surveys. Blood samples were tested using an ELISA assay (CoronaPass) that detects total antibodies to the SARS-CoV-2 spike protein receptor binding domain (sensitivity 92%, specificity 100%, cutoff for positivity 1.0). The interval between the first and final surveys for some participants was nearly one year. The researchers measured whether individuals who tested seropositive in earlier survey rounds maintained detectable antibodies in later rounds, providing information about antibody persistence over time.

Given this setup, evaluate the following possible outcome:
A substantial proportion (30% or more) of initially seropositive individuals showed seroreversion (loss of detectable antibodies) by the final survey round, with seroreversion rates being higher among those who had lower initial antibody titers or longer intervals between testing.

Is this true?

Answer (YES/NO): NO